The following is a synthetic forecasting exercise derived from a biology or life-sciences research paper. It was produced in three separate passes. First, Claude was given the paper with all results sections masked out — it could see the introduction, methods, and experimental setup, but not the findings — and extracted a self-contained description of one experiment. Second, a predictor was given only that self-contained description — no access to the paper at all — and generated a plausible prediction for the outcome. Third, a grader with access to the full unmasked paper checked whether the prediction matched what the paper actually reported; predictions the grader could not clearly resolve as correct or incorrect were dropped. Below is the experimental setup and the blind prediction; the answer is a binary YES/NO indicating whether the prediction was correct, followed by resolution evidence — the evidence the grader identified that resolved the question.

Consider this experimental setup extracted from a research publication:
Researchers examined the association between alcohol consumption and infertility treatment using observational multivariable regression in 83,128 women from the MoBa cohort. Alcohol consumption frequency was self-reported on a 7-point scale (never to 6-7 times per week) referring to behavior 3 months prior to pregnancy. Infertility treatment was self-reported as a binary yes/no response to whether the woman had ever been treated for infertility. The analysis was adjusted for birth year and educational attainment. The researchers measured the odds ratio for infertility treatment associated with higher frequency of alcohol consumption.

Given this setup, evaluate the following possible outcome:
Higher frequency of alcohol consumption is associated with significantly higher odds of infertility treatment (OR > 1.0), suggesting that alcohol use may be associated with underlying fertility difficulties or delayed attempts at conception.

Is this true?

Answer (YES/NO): NO